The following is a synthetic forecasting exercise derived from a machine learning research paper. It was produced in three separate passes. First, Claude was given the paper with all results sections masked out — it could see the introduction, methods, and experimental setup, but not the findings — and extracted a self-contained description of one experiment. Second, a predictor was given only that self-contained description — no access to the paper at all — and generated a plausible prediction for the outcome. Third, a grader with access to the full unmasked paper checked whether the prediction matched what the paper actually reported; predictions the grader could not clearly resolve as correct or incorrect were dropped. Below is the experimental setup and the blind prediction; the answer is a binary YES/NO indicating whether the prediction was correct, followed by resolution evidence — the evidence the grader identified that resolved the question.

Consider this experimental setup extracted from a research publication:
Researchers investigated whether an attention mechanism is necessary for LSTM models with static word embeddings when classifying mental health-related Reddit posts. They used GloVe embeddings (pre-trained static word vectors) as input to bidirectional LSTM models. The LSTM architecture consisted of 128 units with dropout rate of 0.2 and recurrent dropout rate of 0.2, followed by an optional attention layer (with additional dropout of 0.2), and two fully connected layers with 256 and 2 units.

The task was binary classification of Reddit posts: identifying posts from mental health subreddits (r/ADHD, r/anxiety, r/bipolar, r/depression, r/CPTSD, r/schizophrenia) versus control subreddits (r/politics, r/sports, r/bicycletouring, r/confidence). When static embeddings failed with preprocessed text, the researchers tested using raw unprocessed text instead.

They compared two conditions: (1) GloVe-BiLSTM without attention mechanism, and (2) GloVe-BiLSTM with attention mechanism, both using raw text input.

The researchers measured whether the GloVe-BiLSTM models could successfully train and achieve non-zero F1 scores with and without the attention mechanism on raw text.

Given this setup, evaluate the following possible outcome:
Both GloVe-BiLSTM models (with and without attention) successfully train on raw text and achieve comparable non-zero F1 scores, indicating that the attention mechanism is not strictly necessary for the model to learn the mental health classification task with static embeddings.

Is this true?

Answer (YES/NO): NO